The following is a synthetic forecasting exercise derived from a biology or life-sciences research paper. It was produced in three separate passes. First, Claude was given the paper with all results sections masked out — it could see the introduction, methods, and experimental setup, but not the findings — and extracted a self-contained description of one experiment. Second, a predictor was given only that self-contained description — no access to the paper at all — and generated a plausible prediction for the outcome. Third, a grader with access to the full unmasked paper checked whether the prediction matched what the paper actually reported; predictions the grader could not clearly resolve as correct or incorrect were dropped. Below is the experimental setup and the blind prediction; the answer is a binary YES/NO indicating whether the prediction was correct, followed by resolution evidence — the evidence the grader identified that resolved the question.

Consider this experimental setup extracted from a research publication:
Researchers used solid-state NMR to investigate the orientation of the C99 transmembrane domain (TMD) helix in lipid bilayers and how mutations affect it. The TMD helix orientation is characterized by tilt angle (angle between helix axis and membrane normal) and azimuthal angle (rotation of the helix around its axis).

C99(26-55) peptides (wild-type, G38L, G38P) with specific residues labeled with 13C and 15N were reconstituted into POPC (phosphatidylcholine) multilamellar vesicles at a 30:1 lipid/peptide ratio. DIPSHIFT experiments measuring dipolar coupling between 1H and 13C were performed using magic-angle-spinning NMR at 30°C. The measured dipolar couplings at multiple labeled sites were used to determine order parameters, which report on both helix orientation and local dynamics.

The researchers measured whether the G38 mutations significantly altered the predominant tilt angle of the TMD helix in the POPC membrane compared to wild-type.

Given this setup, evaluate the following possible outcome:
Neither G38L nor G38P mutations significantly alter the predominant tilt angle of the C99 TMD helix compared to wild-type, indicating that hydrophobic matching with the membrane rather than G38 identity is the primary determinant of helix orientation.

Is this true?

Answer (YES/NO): YES